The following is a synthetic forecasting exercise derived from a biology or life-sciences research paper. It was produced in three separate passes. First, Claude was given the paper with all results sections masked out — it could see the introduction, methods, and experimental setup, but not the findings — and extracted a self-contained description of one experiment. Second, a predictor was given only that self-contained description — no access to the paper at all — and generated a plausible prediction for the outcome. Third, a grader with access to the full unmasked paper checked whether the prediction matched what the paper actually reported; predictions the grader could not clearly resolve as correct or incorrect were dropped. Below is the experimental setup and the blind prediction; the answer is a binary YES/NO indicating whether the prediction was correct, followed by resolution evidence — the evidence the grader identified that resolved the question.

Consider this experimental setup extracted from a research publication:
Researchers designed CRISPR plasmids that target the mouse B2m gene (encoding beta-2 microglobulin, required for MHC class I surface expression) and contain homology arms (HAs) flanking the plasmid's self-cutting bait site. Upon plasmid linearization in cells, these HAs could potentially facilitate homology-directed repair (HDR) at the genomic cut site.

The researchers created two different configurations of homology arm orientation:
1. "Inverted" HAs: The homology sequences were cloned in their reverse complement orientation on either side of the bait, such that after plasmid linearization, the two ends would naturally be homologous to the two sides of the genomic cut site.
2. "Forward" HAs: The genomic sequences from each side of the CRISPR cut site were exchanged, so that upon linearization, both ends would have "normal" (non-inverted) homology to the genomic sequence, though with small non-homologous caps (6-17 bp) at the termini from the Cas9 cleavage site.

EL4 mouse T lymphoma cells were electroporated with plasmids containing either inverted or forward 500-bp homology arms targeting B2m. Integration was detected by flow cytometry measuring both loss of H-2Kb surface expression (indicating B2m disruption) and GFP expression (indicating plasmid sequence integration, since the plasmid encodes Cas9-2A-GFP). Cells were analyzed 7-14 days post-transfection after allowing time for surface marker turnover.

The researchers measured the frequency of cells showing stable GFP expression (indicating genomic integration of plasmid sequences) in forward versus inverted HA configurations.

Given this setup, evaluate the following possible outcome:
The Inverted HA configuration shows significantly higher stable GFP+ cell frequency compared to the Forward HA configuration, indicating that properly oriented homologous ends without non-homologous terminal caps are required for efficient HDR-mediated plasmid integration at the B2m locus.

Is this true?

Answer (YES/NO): NO